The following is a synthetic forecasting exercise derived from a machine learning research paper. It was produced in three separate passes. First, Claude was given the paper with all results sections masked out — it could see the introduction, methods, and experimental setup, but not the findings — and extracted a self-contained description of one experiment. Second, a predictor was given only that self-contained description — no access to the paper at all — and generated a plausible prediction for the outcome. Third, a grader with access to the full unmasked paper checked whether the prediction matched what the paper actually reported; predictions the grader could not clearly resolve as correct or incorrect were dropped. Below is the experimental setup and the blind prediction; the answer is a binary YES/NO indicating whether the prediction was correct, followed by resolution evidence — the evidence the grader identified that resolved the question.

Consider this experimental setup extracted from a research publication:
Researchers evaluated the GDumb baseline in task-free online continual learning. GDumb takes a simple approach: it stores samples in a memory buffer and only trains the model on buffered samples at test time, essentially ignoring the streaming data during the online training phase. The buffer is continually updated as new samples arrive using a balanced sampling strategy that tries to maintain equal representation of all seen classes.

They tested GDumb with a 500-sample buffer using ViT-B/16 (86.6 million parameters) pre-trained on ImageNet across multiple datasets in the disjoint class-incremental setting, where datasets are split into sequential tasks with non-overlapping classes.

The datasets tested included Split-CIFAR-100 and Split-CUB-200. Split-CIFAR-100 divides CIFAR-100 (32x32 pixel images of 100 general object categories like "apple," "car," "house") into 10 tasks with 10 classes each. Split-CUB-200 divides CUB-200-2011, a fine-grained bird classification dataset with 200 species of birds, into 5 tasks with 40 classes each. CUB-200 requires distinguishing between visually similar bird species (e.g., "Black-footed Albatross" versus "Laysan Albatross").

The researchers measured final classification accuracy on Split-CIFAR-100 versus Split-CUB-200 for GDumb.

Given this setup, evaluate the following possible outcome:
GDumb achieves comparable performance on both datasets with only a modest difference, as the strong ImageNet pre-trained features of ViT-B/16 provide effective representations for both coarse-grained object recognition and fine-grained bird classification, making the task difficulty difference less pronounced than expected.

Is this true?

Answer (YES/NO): NO